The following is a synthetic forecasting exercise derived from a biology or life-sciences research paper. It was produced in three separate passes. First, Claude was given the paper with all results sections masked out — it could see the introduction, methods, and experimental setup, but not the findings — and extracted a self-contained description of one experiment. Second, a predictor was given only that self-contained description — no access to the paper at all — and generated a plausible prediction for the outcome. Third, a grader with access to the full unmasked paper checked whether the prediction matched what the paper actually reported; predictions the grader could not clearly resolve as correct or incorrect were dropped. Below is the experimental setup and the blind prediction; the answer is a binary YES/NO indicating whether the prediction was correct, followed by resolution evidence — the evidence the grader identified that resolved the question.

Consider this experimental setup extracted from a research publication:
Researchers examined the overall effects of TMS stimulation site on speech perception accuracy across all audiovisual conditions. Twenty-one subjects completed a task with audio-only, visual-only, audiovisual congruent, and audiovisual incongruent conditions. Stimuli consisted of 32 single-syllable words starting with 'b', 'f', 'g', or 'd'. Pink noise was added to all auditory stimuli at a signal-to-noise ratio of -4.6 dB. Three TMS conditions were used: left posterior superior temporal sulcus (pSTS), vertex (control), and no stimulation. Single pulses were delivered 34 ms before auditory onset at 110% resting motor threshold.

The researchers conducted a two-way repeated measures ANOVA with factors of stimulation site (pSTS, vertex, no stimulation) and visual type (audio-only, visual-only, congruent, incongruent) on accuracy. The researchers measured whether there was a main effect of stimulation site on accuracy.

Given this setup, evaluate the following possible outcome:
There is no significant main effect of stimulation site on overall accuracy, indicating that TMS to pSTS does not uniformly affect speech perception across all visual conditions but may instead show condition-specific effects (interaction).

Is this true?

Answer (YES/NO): YES